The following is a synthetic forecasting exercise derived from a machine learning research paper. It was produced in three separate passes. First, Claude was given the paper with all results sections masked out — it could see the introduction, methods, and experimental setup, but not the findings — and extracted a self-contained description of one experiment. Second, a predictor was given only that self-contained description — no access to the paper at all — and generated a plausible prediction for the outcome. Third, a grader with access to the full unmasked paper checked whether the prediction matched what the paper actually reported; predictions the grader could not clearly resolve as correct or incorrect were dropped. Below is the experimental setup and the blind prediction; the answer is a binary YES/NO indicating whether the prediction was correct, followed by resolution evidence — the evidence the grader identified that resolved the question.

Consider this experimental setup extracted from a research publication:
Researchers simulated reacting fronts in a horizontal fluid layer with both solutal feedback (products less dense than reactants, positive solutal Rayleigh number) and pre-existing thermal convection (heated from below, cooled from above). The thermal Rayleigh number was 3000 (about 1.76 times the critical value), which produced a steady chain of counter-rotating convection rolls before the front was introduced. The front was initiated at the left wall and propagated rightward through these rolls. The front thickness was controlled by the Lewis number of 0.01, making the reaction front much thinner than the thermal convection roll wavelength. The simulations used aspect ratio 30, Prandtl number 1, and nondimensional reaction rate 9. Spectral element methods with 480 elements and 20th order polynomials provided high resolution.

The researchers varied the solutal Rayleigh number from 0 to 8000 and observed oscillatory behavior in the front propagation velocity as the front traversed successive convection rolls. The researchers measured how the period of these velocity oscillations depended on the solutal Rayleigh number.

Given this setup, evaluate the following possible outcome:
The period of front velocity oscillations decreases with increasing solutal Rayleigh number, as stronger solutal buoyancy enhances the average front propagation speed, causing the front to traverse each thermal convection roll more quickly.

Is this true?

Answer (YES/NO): YES